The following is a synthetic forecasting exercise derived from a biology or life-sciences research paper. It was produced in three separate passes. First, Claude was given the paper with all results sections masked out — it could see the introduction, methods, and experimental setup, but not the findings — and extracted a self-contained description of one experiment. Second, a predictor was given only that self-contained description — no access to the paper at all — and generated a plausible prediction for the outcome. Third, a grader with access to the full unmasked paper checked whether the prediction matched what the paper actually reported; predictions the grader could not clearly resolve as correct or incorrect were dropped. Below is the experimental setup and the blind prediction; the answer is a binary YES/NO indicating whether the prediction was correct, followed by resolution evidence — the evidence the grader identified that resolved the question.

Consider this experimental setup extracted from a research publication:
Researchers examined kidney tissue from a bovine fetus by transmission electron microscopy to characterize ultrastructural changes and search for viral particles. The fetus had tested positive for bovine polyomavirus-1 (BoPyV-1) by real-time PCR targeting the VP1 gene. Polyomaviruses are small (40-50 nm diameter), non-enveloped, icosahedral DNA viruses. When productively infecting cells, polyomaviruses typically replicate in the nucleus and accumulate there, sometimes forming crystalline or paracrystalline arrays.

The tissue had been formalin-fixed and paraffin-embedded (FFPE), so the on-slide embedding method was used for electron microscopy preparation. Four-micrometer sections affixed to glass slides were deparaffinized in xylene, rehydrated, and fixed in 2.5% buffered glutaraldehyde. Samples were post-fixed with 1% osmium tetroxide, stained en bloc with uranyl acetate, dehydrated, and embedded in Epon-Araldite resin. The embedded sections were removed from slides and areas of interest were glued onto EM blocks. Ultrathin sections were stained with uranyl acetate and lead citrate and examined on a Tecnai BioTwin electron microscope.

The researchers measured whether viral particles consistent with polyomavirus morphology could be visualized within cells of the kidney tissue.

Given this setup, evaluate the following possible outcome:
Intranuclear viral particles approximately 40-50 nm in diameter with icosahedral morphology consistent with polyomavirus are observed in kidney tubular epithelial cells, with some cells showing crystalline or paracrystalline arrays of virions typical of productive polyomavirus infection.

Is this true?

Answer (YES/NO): NO